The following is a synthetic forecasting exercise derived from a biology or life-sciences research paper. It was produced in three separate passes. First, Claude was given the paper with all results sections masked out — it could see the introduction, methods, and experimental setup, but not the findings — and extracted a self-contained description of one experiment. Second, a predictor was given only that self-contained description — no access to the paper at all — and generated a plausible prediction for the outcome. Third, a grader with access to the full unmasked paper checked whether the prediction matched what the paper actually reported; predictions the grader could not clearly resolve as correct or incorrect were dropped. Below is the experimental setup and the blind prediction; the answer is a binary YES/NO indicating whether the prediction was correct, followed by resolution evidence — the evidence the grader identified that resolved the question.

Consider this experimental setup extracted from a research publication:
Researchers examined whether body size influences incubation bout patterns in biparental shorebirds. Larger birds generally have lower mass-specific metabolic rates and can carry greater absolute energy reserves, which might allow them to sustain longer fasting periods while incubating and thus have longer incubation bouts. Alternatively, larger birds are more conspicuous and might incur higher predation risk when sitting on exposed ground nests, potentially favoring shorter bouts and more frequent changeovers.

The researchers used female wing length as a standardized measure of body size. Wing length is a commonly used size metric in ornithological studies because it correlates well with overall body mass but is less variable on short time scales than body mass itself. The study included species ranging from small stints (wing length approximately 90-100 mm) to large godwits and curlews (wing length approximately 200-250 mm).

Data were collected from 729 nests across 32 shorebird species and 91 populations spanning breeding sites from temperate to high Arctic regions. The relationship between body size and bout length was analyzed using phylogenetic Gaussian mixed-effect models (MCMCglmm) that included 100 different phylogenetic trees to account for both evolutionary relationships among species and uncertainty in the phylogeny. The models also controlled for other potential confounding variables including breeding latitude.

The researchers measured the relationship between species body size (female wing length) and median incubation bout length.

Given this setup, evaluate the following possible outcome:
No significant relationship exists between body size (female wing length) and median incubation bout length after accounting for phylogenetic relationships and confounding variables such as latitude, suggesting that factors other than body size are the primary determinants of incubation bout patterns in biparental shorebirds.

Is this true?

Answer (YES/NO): YES